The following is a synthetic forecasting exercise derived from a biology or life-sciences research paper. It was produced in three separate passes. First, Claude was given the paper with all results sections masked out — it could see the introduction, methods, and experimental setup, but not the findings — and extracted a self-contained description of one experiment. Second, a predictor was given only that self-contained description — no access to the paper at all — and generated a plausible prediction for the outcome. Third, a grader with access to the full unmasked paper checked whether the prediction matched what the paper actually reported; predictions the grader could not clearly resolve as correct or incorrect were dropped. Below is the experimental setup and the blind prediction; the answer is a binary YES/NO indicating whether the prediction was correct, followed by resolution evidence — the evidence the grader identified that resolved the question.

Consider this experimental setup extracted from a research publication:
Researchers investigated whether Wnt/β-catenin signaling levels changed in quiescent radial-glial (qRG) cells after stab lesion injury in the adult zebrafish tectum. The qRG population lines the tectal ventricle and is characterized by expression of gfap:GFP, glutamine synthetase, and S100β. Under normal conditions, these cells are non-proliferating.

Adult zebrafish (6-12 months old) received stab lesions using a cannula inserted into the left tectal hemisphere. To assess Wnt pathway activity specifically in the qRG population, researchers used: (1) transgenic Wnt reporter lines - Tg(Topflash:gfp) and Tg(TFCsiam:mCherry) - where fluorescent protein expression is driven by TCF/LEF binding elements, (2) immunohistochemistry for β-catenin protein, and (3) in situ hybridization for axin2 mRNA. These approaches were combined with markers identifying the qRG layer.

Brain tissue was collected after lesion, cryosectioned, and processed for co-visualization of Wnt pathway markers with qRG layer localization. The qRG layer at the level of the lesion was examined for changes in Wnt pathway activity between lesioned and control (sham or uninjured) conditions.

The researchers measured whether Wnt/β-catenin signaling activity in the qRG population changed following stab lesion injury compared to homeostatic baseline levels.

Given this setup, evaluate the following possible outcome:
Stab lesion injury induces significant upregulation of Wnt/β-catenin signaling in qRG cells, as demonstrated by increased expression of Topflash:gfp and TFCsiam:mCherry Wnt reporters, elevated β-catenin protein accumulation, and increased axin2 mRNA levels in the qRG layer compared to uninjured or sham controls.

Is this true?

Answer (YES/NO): NO